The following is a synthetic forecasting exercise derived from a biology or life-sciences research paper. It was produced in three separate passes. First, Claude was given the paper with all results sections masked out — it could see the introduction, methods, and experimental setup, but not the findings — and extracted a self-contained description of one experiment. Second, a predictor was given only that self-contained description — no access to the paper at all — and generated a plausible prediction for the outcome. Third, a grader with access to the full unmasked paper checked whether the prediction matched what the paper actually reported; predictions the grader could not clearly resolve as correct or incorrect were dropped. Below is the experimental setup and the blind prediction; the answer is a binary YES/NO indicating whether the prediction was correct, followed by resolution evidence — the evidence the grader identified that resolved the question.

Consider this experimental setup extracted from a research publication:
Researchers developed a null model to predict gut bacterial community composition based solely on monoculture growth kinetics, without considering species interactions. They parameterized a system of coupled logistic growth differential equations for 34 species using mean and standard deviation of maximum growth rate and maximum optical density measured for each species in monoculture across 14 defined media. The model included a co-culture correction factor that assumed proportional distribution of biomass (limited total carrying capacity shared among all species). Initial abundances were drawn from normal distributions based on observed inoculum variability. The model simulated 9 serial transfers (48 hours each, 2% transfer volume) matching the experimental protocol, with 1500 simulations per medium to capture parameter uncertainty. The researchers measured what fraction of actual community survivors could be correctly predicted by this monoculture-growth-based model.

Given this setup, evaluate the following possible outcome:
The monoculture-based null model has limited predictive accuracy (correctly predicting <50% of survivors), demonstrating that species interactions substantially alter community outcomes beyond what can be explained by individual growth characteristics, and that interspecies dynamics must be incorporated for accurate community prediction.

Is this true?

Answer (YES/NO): NO